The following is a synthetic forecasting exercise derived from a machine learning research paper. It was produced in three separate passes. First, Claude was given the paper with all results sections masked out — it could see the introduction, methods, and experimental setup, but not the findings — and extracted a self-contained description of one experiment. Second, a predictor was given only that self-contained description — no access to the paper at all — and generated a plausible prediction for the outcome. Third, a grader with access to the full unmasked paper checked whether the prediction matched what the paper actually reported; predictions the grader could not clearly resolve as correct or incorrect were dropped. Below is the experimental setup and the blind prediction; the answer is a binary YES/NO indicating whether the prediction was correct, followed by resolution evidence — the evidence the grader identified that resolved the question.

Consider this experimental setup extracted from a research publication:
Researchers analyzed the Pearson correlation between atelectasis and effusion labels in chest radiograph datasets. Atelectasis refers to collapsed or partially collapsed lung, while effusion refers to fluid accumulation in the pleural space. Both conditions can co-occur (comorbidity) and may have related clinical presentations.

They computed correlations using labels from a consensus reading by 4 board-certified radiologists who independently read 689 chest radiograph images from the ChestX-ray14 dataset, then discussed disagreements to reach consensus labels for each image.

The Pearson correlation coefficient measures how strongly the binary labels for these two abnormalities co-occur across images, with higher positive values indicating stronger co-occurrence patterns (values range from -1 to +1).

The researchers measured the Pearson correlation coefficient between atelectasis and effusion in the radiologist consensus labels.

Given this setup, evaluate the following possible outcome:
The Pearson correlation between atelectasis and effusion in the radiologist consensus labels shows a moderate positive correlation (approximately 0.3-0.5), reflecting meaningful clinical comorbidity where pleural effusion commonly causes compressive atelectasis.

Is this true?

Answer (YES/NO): YES